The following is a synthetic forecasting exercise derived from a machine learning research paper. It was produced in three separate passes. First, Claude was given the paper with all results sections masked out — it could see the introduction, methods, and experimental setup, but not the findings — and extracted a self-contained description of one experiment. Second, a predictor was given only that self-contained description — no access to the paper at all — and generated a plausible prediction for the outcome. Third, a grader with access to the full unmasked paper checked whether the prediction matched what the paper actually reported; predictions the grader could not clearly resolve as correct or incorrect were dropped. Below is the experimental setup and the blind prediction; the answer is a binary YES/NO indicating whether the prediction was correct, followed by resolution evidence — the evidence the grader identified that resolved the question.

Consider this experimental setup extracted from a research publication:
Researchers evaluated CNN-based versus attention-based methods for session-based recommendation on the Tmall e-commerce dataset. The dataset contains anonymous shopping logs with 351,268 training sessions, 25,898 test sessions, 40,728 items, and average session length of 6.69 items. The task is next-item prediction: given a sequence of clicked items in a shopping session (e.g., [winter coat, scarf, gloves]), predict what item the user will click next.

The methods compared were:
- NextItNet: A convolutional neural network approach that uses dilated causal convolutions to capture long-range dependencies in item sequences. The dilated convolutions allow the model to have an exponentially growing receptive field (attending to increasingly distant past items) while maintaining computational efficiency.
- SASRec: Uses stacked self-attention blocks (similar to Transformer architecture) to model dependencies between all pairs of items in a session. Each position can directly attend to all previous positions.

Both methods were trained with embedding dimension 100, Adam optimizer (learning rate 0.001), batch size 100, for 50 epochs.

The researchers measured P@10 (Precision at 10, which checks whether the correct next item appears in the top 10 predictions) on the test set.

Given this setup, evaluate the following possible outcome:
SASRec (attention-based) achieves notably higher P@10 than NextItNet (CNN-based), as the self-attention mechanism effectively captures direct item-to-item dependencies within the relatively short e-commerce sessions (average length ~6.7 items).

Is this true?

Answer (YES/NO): NO